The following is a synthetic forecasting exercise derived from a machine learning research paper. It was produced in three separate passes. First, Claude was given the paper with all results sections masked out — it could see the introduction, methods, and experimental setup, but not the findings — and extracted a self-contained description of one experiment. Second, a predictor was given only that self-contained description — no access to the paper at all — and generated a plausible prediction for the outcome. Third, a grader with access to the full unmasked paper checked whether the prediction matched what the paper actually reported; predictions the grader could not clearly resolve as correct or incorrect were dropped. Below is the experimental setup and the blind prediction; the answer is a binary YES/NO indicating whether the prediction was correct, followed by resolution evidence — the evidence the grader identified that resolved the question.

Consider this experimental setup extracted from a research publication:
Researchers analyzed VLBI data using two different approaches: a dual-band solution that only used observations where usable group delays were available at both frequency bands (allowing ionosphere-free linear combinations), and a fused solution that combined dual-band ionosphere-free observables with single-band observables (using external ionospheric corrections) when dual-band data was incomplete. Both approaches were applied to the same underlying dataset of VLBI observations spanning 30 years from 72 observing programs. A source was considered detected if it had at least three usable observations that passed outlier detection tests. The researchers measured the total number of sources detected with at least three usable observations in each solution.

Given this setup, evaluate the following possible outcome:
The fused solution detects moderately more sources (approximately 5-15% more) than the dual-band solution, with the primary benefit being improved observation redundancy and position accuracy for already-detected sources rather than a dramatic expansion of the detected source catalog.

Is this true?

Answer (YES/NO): NO